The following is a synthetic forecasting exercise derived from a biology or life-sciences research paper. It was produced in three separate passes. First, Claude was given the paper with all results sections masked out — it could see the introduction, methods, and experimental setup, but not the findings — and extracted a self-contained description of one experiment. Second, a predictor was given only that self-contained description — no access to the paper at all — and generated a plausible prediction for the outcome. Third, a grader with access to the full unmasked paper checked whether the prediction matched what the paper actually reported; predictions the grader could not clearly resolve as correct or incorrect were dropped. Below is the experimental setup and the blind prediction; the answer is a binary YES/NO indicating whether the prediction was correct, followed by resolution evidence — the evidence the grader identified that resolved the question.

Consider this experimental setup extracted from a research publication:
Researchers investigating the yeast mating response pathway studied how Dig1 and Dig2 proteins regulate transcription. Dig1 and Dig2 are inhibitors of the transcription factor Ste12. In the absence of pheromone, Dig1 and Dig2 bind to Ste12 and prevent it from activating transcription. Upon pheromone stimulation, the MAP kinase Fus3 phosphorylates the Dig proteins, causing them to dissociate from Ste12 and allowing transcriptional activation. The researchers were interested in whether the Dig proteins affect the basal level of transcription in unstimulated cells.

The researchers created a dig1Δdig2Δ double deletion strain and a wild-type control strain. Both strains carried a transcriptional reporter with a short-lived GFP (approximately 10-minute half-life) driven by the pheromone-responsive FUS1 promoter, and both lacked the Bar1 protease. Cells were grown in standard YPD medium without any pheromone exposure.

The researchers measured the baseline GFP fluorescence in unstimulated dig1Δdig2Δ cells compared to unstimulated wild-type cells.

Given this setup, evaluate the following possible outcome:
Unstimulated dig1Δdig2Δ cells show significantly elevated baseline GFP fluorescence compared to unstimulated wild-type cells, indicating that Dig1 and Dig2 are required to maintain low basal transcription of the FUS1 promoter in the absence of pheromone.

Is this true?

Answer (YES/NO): YES